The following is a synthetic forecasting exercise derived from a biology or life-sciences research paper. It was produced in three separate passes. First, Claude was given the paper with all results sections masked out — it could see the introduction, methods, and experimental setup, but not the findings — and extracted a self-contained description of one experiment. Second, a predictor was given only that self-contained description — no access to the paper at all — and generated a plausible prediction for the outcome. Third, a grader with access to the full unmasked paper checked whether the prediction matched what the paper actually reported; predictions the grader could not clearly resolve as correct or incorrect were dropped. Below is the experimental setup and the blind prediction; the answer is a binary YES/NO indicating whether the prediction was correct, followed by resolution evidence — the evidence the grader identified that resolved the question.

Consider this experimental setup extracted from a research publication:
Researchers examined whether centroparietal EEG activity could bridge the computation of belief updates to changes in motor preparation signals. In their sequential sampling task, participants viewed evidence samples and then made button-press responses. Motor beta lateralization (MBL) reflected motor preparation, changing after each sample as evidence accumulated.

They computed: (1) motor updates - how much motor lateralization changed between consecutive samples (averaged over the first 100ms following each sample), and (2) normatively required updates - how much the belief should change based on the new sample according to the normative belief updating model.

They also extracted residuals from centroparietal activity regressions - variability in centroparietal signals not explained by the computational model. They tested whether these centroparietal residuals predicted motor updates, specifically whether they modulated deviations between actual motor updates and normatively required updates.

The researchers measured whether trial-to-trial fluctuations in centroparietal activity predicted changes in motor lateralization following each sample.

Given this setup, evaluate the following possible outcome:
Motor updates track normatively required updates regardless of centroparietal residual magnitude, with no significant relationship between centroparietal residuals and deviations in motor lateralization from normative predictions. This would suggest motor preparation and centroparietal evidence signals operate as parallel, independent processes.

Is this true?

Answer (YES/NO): NO